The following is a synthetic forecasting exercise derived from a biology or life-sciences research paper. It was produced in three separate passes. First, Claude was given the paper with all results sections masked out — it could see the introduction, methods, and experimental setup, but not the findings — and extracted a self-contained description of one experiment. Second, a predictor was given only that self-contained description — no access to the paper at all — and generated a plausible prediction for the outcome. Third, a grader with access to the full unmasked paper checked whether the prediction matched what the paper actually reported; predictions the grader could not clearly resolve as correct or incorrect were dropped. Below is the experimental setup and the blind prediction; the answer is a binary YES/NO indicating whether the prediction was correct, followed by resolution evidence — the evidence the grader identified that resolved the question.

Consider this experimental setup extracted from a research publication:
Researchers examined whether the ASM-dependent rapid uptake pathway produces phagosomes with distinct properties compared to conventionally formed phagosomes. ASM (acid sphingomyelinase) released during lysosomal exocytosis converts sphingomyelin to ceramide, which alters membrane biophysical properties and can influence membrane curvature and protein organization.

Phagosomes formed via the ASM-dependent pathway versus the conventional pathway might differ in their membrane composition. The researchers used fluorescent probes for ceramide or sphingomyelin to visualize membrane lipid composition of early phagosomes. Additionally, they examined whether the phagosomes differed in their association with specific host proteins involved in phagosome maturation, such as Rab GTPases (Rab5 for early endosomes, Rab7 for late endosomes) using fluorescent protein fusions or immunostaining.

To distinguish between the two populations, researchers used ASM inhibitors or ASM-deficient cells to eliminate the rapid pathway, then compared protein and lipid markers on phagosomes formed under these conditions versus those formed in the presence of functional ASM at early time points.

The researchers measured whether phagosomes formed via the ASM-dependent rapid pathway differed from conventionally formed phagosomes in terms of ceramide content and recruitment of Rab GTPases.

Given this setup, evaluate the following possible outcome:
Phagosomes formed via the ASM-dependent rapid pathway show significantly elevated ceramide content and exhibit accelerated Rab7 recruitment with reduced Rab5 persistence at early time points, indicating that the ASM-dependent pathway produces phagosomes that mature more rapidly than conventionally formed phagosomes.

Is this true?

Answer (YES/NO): NO